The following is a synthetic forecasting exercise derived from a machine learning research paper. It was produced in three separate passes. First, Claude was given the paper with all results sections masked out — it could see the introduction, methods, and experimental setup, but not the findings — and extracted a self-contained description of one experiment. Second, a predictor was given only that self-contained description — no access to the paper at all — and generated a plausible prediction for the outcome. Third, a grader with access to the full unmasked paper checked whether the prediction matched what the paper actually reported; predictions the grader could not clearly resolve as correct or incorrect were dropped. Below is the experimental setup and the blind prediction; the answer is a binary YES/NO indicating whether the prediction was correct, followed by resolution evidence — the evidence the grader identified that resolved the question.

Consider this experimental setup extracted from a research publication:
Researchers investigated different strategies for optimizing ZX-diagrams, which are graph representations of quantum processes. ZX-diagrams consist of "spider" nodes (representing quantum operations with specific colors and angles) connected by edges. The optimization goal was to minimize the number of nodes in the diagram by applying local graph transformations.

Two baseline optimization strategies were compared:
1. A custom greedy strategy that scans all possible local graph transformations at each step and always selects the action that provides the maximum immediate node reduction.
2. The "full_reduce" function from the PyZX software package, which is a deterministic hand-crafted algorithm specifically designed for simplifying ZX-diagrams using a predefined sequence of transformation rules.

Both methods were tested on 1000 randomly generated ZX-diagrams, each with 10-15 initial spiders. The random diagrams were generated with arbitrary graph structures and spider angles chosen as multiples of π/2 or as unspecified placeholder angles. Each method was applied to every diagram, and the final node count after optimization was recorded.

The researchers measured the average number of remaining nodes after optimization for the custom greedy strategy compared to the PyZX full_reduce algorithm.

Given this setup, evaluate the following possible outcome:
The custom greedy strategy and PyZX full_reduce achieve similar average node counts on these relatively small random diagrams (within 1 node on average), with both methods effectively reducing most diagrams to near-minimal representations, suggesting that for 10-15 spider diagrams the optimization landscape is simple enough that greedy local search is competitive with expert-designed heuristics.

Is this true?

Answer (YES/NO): NO